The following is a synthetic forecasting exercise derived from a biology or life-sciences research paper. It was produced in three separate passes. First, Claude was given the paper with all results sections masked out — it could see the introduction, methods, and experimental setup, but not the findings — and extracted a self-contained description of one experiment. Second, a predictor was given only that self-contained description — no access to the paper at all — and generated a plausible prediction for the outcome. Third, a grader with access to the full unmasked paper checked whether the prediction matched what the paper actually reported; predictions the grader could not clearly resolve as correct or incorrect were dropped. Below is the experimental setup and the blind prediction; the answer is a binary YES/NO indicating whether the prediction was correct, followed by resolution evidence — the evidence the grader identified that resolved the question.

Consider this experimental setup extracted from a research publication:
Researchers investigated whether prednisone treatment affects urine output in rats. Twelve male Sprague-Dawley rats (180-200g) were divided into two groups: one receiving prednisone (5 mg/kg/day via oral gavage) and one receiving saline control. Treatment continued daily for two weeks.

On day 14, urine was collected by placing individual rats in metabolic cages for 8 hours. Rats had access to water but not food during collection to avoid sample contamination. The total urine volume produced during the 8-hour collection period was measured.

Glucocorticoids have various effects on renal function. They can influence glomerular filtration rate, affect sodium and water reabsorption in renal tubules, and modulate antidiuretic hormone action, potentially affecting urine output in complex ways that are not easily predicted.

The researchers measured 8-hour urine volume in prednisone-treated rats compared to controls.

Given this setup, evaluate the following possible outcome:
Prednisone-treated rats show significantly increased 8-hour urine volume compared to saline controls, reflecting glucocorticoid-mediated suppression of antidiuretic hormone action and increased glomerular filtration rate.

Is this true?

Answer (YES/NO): YES